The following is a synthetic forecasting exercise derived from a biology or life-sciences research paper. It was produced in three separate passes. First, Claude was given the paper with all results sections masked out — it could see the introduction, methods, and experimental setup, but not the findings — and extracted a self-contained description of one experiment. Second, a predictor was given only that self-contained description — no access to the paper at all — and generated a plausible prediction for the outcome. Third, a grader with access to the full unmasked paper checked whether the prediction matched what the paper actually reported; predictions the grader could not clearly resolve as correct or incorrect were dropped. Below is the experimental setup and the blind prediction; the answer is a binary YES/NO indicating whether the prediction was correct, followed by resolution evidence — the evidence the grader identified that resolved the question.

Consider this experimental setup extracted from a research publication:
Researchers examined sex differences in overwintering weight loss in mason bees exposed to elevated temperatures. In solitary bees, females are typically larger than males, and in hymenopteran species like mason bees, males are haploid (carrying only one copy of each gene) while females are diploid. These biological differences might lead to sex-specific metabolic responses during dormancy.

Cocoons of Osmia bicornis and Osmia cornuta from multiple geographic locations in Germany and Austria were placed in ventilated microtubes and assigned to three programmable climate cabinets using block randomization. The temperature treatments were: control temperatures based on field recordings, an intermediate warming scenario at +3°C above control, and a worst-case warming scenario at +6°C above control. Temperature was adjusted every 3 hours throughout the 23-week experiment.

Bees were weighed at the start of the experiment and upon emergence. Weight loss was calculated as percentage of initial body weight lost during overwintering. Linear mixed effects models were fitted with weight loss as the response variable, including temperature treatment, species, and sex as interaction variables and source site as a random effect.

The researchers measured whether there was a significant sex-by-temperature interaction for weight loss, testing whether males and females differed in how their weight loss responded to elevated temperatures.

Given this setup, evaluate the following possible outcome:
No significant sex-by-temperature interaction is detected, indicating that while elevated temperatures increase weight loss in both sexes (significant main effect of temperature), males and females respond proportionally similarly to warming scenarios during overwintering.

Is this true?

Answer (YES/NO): YES